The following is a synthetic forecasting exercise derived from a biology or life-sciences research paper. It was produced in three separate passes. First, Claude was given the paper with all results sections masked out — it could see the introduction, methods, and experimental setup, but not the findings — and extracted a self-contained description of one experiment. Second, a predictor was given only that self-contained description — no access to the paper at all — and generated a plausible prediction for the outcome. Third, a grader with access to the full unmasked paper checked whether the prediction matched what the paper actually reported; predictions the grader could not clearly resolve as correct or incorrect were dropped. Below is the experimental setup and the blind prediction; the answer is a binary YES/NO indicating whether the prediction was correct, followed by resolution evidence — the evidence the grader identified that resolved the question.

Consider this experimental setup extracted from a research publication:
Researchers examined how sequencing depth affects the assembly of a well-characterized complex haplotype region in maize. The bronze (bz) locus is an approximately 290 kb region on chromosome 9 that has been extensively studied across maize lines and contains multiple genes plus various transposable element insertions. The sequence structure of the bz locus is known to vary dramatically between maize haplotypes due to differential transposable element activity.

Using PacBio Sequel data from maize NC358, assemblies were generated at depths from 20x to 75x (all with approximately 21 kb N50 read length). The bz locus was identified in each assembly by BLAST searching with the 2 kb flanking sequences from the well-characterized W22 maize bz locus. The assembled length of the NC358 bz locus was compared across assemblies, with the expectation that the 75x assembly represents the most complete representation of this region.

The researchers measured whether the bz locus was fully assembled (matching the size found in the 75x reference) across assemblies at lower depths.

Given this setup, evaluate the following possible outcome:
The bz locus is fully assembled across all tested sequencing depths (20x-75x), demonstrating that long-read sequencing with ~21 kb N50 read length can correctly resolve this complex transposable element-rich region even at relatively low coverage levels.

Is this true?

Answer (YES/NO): NO